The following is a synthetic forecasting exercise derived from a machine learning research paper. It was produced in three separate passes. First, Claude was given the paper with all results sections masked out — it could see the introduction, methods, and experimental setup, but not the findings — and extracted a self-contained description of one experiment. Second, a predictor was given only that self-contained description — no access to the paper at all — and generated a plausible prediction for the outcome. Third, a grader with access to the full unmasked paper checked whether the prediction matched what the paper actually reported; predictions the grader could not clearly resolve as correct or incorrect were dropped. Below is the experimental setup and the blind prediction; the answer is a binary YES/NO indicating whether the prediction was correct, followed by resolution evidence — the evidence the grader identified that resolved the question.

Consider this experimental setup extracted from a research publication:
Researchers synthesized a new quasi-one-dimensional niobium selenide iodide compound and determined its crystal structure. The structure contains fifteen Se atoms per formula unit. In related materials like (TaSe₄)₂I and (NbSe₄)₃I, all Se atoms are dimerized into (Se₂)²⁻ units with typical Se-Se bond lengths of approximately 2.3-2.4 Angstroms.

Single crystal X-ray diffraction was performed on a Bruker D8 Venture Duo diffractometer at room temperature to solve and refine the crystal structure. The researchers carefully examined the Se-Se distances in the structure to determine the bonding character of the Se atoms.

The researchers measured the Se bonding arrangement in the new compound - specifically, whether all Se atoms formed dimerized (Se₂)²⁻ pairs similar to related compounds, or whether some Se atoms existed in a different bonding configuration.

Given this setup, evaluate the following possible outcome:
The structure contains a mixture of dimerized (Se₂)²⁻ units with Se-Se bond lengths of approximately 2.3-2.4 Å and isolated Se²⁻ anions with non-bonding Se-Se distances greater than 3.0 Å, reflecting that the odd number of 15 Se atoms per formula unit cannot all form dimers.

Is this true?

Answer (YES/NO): YES